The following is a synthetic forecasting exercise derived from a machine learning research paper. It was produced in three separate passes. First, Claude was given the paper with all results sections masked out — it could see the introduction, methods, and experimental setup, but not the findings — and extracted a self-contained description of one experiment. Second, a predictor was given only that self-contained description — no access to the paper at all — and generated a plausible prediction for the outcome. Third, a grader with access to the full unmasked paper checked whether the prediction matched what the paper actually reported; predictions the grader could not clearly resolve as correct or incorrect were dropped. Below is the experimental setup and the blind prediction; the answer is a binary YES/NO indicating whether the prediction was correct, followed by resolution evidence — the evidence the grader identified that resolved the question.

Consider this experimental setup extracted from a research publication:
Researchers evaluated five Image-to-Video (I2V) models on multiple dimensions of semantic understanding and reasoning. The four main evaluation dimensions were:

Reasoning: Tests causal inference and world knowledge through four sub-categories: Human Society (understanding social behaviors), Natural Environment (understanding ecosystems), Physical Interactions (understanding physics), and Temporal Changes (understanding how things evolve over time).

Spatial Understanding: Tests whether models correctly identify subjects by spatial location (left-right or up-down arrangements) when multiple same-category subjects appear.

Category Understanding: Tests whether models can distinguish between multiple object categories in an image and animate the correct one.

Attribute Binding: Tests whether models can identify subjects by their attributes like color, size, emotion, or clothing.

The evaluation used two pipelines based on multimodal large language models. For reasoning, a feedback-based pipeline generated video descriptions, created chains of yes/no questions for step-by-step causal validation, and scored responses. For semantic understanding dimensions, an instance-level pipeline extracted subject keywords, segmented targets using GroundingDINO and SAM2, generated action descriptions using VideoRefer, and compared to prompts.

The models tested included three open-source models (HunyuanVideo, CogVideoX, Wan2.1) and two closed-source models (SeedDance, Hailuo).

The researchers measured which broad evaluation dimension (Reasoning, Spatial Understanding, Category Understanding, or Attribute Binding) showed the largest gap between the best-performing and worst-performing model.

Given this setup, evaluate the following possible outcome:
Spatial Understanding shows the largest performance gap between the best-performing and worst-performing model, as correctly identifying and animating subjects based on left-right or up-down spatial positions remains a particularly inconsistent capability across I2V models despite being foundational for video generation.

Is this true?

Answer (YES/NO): NO